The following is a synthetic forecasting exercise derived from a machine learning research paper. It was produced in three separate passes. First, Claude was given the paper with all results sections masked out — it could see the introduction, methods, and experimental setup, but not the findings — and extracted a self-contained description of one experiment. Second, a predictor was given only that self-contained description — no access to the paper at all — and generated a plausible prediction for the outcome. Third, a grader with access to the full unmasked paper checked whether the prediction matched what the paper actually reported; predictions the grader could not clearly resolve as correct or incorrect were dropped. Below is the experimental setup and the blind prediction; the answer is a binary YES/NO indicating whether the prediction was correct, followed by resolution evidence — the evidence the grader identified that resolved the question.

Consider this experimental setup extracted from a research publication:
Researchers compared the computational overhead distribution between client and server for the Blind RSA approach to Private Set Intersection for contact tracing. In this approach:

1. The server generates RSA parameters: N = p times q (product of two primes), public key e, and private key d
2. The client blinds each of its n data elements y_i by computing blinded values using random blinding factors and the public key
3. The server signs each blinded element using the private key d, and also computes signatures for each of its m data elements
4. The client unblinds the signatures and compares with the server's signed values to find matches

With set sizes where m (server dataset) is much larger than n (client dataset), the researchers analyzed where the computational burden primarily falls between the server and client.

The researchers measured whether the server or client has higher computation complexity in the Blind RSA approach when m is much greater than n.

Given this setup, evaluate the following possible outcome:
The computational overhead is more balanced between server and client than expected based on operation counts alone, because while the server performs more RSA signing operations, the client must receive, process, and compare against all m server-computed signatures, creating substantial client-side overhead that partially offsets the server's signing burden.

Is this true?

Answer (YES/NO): NO